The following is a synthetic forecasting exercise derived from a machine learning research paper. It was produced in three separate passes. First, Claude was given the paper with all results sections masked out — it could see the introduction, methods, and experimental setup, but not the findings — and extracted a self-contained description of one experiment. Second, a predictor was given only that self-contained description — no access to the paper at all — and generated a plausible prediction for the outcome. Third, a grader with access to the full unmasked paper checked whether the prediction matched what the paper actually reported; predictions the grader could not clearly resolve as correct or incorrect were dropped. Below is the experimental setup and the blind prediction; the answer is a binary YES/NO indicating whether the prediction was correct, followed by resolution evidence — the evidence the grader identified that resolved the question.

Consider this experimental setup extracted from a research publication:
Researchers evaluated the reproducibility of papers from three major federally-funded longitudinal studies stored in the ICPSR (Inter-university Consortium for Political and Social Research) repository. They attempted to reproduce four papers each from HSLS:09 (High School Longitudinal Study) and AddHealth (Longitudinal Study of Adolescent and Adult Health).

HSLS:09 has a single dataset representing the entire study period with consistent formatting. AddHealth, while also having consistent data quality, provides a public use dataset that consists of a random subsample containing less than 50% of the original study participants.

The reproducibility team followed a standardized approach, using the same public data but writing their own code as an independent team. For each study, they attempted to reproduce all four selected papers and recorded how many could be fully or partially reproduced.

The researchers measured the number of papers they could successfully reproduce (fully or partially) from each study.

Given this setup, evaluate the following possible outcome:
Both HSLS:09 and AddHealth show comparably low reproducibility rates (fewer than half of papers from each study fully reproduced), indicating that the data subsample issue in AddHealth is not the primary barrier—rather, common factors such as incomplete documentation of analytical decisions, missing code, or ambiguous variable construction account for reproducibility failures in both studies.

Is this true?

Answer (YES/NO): NO